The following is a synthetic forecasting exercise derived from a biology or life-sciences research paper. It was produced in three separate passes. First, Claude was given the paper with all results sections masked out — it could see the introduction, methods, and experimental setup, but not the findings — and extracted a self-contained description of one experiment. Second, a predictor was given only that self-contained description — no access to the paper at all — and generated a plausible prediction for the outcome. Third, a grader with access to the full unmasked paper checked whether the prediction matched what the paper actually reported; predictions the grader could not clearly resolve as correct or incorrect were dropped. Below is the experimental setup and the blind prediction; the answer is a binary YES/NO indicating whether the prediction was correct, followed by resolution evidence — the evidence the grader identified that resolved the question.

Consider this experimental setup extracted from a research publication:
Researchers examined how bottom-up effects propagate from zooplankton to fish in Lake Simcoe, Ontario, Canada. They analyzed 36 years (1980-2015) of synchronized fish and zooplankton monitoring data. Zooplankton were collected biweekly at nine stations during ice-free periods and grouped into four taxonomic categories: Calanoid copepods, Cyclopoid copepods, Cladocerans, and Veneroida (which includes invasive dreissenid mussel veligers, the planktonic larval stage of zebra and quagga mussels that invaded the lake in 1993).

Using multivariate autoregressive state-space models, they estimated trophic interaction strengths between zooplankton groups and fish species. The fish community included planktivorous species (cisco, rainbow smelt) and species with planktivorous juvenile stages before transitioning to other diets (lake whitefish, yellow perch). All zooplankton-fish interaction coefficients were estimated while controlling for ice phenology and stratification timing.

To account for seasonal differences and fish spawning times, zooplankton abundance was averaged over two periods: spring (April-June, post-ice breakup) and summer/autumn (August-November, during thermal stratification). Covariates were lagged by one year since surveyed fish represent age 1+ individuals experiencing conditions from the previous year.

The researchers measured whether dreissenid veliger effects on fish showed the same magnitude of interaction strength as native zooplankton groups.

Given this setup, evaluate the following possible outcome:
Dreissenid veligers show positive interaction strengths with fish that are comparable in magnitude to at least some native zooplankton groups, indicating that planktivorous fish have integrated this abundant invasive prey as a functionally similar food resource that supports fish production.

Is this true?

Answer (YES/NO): NO